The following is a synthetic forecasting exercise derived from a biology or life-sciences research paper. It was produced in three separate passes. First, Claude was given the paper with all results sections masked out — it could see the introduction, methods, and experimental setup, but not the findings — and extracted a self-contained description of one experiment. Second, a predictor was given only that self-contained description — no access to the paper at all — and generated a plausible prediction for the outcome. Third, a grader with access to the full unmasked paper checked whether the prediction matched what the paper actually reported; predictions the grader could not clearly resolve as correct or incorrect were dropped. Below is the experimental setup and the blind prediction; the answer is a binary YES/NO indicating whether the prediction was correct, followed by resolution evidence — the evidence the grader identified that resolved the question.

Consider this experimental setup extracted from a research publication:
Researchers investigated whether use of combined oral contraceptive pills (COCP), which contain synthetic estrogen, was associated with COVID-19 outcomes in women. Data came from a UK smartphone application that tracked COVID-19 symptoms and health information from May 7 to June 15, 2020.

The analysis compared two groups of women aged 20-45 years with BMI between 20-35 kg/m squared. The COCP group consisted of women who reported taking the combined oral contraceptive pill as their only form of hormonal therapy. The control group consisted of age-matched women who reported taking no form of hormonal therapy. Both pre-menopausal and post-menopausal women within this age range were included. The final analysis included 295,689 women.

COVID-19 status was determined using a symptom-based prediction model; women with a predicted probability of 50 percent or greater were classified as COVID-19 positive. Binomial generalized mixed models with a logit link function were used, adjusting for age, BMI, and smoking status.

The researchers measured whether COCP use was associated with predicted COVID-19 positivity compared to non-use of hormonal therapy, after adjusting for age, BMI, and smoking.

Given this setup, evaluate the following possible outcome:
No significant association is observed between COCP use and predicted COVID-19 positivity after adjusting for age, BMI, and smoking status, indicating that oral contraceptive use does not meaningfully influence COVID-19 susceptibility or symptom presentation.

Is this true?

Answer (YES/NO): NO